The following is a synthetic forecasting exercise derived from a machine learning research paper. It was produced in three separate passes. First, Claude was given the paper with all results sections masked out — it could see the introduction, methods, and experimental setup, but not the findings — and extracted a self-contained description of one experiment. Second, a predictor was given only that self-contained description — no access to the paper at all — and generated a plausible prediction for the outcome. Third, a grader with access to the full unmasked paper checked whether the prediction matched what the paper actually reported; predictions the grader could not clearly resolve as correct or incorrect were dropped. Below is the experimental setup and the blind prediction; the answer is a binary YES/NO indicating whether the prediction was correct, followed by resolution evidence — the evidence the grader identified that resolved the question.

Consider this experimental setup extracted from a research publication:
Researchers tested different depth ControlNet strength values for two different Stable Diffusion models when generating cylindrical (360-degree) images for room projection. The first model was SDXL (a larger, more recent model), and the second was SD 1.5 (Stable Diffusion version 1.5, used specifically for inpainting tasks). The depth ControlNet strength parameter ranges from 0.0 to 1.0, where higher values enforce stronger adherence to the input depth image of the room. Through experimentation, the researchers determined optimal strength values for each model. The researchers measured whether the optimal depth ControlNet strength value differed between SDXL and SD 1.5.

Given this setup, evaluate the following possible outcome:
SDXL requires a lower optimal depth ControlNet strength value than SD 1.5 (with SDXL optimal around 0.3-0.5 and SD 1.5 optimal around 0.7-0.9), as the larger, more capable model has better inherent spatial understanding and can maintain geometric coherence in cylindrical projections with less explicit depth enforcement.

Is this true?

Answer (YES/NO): NO